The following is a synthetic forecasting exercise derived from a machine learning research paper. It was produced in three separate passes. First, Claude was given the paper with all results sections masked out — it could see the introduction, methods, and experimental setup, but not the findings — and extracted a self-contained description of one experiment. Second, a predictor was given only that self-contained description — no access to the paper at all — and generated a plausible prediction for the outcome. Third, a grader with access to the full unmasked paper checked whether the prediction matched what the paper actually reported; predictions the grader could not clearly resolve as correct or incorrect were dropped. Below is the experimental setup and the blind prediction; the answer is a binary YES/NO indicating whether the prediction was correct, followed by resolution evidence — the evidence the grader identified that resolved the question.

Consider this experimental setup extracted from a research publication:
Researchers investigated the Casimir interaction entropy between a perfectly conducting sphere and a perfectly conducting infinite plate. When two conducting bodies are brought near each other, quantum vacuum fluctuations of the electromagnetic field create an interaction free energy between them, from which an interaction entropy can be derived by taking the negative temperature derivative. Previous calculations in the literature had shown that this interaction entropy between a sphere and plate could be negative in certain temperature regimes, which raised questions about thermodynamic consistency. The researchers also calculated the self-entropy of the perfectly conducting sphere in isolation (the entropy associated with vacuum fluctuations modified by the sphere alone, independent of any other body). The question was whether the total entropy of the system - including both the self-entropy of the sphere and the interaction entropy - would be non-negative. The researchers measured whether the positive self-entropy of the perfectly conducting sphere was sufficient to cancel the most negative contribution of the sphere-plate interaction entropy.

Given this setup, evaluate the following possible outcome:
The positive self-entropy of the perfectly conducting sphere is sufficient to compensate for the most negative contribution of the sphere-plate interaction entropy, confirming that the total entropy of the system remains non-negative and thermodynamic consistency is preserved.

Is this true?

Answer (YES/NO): YES